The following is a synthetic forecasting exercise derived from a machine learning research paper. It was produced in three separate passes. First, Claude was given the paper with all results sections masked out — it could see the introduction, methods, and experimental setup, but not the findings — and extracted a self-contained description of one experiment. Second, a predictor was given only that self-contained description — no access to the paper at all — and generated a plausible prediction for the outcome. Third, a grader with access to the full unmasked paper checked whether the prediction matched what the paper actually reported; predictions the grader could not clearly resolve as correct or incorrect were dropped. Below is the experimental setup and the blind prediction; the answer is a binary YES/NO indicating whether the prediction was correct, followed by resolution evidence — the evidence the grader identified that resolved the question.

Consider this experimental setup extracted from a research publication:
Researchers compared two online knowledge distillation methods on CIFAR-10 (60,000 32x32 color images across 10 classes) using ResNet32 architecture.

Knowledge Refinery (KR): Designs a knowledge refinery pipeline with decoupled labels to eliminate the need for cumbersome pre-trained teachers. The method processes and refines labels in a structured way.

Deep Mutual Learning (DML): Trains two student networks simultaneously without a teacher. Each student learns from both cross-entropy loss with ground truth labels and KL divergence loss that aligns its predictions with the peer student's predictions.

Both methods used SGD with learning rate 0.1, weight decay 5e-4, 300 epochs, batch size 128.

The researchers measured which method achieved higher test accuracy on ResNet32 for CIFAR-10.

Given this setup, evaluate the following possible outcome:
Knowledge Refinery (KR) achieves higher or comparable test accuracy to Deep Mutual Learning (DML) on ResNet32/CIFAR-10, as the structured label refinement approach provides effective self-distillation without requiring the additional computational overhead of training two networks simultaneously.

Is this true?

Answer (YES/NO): NO